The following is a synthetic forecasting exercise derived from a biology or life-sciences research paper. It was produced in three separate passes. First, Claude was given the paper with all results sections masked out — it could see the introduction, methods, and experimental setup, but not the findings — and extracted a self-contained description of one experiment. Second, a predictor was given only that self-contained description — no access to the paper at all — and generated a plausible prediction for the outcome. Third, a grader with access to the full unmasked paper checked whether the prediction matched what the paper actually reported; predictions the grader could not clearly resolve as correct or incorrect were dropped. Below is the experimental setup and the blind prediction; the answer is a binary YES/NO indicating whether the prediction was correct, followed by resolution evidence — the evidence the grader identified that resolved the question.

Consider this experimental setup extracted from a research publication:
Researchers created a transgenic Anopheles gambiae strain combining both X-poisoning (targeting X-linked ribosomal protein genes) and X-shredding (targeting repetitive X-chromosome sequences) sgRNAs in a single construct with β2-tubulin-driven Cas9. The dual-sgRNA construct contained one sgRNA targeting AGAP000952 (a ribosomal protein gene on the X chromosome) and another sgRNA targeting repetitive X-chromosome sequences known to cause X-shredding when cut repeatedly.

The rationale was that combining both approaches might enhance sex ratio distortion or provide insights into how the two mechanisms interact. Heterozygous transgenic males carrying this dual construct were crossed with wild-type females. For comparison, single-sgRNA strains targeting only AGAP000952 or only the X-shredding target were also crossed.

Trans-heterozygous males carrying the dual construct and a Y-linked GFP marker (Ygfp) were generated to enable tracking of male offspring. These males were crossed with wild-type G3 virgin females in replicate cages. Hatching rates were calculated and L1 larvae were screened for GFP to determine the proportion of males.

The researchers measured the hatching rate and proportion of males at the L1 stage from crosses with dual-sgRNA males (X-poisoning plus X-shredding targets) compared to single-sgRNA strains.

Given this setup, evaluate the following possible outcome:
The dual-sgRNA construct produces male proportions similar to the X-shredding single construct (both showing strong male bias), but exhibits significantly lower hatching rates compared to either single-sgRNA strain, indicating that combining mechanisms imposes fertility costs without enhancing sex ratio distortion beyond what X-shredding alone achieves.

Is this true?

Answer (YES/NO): NO